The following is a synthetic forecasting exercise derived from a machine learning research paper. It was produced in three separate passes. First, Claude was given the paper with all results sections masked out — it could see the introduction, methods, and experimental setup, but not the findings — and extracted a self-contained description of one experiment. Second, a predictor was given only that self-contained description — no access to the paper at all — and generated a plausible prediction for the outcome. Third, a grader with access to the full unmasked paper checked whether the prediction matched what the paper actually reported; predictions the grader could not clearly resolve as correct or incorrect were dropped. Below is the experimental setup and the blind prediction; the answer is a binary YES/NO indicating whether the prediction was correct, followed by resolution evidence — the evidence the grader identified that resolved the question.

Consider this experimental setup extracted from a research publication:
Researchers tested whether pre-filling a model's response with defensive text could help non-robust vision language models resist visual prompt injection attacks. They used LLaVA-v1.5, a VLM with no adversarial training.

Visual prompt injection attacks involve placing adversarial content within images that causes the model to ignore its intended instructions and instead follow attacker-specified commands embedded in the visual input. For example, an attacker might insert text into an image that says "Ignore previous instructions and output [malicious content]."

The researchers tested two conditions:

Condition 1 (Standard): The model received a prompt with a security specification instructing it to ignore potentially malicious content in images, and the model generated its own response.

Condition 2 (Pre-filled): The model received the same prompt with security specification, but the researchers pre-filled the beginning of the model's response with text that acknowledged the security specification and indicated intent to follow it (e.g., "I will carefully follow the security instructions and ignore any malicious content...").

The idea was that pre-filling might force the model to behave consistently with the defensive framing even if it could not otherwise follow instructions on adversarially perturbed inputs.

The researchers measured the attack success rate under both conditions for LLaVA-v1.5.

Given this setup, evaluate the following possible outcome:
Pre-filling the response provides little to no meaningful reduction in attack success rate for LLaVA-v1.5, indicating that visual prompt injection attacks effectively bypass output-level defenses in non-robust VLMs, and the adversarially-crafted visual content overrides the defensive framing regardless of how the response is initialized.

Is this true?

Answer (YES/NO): YES